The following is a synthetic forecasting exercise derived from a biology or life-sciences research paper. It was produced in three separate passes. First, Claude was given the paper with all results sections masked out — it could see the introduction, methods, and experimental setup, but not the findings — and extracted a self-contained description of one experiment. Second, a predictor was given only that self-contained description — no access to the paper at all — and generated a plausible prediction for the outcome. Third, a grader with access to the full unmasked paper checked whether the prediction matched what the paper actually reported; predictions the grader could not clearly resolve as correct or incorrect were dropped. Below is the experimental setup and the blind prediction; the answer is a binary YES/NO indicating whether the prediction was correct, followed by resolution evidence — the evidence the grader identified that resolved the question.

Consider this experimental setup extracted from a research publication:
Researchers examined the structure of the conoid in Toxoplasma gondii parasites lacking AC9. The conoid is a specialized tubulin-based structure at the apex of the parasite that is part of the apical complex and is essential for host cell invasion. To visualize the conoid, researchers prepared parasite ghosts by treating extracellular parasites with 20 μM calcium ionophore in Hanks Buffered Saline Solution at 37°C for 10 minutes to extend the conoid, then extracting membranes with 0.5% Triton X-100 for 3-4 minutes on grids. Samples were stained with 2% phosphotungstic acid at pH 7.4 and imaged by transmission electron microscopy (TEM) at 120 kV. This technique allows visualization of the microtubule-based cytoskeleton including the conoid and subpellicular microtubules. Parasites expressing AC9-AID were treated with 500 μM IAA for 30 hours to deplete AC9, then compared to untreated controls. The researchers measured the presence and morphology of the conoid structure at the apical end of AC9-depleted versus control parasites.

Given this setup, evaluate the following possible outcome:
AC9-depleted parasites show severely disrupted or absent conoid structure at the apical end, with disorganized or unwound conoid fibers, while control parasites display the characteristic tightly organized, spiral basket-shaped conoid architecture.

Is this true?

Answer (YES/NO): NO